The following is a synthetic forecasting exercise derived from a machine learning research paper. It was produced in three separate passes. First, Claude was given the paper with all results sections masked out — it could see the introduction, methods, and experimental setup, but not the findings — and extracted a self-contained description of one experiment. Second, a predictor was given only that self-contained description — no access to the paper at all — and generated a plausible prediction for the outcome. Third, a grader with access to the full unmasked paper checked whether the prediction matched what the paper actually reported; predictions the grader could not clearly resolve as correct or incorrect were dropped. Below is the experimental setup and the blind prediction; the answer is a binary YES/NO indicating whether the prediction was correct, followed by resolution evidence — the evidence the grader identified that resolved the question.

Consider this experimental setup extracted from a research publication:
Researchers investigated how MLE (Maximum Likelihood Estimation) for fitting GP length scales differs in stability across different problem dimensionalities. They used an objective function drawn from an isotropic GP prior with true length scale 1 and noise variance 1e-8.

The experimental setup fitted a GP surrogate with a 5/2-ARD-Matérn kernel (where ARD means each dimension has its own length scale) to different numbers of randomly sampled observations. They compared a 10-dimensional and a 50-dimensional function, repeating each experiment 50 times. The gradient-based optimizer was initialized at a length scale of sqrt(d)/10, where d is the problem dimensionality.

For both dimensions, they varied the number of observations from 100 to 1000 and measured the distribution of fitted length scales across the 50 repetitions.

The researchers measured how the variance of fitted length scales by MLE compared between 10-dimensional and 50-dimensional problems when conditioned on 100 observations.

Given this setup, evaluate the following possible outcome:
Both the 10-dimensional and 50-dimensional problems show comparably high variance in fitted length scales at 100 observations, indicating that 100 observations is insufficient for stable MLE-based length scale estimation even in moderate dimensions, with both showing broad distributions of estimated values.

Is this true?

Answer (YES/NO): NO